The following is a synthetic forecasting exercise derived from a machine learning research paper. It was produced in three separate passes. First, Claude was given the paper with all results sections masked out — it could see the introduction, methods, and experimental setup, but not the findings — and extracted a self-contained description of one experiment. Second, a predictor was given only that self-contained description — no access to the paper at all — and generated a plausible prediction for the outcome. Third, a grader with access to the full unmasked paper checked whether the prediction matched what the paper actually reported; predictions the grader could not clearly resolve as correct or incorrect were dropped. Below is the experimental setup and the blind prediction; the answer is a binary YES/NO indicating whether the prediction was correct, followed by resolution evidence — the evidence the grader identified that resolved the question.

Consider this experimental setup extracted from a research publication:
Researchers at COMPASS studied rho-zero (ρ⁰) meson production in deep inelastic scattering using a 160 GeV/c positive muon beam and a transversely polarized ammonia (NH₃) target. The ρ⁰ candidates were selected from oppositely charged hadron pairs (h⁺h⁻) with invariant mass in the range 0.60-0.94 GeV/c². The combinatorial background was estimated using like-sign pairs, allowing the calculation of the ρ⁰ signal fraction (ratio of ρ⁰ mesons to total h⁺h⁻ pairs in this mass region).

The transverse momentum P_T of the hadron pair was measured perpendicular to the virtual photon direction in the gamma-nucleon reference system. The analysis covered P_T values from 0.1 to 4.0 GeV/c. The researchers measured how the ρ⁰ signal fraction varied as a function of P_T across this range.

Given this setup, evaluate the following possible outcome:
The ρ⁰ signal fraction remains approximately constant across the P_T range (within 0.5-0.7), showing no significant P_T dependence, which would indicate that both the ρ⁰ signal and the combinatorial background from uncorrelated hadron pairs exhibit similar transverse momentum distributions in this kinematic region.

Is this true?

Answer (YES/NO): NO